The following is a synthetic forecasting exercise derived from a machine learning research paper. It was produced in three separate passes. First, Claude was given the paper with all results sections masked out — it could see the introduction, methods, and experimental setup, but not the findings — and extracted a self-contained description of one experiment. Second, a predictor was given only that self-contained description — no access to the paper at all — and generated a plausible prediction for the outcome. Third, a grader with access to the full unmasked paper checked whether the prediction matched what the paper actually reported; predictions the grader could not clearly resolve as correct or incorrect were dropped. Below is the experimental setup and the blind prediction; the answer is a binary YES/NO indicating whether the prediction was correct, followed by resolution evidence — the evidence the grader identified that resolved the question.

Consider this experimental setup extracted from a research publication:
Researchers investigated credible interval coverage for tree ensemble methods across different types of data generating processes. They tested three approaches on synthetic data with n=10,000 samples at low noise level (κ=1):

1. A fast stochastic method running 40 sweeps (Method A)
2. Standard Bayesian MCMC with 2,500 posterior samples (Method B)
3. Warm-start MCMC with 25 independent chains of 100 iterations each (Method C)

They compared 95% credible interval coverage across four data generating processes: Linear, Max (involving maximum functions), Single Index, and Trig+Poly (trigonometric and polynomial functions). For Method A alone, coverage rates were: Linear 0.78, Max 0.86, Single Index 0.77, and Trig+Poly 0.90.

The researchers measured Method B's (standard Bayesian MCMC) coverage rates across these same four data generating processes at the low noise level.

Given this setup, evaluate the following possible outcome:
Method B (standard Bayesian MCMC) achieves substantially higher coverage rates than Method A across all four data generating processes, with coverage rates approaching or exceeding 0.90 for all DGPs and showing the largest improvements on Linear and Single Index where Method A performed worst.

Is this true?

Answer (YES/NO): NO